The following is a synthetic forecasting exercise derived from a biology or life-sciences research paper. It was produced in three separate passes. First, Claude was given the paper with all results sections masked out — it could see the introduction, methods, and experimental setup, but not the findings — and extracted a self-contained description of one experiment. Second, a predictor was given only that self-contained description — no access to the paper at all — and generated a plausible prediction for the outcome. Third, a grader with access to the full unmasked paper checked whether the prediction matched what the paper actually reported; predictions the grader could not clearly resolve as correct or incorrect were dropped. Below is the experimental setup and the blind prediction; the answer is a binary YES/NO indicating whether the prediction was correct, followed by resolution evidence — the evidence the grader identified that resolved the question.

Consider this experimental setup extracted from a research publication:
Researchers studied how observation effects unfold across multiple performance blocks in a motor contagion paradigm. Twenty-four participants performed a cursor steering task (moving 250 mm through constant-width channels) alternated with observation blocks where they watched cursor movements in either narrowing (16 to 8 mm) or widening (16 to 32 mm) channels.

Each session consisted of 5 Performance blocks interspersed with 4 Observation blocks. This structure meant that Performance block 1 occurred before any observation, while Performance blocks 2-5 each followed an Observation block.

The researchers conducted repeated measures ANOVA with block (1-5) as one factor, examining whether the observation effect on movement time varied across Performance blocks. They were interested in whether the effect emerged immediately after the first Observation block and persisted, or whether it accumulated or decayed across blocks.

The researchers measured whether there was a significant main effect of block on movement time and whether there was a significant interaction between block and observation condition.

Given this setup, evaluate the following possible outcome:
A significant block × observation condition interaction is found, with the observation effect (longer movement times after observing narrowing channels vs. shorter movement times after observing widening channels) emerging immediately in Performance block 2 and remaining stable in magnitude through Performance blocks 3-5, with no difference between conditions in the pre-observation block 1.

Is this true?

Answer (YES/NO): NO